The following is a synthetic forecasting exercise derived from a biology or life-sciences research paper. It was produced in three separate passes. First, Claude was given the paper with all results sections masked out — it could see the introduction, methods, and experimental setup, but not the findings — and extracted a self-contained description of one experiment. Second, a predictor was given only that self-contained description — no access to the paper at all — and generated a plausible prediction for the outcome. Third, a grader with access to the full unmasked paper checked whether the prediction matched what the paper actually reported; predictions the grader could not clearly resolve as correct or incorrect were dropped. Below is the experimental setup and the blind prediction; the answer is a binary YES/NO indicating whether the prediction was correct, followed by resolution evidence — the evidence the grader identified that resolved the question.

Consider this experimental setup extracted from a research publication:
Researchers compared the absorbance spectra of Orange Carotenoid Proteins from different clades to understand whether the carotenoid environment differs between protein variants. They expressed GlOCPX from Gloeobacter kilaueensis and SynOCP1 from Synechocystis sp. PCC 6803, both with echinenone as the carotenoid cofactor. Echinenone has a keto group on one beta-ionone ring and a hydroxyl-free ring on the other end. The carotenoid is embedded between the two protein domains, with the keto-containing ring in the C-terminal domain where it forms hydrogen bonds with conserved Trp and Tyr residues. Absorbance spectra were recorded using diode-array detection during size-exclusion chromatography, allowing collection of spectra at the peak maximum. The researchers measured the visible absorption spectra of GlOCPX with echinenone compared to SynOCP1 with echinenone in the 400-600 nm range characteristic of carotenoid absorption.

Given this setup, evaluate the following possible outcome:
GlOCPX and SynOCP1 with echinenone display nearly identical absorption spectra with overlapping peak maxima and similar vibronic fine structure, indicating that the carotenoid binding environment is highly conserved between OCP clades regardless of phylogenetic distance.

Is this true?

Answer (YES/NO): NO